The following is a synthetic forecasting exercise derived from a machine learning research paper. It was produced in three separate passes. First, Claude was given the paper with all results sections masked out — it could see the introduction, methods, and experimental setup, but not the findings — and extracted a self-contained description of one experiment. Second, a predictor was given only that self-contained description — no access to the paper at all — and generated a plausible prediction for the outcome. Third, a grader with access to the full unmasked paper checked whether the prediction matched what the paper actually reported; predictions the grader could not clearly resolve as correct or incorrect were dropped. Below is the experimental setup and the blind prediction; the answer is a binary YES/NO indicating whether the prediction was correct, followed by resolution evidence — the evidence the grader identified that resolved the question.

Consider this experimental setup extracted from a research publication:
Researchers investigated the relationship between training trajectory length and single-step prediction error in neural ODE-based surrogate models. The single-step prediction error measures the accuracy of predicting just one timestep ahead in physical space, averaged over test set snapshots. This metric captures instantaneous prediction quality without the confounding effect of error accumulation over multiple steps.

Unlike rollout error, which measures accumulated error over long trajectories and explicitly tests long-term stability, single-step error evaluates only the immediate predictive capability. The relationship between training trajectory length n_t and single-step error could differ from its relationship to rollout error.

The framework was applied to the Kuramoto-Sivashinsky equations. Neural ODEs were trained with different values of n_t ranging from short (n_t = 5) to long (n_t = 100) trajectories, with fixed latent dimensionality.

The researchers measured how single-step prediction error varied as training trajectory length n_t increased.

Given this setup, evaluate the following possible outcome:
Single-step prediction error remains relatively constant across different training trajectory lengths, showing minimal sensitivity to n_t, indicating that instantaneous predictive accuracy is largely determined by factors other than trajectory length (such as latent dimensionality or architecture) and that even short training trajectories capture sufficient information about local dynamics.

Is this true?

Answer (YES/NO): NO